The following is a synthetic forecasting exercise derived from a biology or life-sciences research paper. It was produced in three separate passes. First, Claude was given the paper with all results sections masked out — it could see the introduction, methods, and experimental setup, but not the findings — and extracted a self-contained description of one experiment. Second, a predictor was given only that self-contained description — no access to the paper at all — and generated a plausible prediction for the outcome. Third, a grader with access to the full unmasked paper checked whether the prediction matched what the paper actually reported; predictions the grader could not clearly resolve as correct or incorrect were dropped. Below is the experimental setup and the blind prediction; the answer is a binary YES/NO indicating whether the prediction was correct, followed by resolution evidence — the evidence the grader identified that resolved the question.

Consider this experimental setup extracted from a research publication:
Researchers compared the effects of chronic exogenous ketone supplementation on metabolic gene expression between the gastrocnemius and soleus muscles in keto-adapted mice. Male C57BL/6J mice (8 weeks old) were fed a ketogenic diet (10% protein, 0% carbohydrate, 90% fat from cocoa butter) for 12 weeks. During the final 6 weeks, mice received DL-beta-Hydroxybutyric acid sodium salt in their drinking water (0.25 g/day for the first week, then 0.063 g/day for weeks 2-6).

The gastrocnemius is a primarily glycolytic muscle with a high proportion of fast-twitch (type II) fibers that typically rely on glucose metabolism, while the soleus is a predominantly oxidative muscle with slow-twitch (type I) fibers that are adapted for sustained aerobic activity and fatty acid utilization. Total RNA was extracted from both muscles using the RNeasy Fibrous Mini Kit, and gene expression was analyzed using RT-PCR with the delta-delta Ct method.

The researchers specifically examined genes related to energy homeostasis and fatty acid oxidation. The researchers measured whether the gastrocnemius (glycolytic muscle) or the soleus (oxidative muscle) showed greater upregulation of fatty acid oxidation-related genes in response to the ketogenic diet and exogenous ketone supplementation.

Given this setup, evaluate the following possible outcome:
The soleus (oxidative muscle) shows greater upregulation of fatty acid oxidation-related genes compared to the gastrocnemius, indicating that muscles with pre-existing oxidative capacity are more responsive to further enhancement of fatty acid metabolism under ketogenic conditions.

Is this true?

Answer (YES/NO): YES